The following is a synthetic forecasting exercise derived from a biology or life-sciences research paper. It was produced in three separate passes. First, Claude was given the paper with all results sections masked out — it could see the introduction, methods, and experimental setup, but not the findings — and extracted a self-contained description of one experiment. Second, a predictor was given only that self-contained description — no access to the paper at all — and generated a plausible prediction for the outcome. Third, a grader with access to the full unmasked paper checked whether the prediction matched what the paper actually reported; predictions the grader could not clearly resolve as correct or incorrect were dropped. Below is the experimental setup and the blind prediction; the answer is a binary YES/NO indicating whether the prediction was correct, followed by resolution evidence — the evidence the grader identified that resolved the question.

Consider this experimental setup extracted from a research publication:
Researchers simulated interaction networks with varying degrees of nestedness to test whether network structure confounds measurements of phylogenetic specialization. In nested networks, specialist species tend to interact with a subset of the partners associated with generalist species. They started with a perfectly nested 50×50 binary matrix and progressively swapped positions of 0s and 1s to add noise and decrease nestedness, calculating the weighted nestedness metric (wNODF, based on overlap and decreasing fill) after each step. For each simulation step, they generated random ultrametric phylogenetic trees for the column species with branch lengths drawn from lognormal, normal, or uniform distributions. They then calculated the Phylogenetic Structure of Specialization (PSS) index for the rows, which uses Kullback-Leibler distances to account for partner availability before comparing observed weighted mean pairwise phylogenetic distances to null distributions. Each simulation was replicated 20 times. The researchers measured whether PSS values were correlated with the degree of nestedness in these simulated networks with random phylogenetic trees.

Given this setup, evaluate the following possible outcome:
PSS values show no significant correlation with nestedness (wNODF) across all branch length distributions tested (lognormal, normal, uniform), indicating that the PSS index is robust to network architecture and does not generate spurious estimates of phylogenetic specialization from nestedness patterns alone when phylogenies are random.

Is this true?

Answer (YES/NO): YES